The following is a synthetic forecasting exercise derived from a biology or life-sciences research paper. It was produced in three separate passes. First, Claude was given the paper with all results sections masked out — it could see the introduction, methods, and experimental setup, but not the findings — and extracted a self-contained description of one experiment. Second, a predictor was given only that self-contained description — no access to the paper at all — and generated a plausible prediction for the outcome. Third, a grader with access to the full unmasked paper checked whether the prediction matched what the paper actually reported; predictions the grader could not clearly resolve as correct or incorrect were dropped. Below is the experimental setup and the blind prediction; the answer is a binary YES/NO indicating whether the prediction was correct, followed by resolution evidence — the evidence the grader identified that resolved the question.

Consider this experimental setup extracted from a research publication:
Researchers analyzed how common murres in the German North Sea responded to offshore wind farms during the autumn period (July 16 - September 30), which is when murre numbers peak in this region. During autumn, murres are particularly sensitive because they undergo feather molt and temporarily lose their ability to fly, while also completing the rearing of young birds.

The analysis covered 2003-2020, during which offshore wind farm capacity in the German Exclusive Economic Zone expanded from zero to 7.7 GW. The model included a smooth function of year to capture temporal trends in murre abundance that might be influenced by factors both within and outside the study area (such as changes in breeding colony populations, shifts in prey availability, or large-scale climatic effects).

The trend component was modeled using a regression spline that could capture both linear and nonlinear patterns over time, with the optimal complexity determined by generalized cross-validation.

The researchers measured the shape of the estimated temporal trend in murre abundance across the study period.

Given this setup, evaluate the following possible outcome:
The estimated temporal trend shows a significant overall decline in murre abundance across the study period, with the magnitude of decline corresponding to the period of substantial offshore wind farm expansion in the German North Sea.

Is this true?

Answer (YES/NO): NO